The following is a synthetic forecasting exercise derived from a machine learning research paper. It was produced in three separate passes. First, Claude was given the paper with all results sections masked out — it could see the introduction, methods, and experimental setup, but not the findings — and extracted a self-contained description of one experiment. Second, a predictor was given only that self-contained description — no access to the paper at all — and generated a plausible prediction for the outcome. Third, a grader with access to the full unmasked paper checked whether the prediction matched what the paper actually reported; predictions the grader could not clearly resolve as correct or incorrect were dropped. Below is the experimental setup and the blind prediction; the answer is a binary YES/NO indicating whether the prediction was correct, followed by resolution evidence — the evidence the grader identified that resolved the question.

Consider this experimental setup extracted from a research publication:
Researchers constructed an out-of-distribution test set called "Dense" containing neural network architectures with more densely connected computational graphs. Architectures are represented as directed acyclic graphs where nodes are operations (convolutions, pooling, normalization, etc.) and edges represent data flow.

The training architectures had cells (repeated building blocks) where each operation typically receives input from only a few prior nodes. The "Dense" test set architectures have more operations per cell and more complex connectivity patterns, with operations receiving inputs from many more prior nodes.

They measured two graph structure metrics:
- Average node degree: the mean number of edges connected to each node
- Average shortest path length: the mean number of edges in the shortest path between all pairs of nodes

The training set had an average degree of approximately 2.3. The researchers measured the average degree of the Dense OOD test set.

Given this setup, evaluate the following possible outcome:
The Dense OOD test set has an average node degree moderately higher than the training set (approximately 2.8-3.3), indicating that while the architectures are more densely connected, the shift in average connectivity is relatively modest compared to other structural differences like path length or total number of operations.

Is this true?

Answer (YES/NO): NO